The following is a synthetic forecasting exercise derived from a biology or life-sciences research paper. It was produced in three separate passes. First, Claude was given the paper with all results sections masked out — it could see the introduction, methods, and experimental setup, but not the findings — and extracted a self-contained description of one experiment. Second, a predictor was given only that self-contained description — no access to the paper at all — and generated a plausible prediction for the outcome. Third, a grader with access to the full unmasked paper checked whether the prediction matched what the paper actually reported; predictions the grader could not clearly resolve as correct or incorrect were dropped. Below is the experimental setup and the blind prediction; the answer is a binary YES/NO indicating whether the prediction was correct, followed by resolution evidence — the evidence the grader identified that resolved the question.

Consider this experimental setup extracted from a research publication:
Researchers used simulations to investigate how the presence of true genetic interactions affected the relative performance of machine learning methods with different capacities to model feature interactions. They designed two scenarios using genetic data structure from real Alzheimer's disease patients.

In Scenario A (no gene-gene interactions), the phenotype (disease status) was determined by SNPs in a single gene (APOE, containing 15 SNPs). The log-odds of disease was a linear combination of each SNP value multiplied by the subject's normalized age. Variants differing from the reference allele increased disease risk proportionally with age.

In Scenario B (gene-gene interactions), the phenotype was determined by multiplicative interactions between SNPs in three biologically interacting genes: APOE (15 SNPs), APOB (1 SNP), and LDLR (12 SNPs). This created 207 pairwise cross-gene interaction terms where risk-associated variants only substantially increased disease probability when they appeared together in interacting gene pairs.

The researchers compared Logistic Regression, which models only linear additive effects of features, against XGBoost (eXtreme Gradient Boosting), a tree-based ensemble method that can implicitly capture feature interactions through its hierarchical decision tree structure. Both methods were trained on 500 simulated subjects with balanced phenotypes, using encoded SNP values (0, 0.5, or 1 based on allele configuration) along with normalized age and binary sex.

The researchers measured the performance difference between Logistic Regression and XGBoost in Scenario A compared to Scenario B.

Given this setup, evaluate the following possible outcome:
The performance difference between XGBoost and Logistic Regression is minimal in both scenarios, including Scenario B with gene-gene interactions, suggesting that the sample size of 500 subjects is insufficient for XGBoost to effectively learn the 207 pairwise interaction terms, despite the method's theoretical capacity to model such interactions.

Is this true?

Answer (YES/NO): NO